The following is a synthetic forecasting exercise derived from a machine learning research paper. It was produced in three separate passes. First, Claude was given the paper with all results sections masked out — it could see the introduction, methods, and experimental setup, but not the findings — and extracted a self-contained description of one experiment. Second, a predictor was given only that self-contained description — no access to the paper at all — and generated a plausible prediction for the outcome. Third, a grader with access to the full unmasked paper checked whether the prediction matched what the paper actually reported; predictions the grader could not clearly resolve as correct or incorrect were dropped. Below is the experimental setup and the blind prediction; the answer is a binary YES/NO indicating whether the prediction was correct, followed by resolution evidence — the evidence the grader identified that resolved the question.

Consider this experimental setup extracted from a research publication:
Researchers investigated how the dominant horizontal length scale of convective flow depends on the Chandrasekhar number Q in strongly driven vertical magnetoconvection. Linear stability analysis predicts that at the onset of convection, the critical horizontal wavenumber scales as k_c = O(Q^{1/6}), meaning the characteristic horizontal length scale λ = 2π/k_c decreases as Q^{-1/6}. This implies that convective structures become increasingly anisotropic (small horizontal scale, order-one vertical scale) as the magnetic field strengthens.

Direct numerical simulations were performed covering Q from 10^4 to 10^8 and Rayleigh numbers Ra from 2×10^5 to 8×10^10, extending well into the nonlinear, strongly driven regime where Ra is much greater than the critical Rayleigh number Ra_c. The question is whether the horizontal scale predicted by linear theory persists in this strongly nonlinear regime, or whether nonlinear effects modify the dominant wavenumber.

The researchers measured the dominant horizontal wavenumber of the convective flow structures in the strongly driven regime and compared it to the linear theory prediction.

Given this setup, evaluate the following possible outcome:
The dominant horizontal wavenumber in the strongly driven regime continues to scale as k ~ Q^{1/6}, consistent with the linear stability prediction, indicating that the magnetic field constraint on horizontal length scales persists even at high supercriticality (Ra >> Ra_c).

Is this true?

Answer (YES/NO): YES